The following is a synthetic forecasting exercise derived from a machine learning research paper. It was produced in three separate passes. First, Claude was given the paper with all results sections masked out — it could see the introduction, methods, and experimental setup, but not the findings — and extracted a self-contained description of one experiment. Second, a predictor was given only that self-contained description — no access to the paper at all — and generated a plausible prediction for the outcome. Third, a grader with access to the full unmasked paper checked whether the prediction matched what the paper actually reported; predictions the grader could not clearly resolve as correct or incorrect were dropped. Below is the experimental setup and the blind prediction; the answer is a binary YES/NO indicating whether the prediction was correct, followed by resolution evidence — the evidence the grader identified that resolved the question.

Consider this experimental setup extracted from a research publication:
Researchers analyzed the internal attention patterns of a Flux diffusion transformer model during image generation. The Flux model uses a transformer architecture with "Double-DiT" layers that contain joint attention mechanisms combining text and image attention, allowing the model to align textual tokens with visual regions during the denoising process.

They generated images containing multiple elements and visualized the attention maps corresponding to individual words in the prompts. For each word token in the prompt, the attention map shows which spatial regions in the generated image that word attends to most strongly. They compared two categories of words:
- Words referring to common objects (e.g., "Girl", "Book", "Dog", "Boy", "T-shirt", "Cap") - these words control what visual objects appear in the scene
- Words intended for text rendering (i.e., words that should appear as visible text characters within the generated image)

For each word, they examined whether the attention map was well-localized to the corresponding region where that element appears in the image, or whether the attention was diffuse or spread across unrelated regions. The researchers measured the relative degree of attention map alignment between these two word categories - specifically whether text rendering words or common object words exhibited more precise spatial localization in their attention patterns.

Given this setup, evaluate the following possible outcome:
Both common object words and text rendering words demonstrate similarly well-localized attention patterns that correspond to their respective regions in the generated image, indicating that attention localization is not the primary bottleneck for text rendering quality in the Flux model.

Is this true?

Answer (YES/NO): NO